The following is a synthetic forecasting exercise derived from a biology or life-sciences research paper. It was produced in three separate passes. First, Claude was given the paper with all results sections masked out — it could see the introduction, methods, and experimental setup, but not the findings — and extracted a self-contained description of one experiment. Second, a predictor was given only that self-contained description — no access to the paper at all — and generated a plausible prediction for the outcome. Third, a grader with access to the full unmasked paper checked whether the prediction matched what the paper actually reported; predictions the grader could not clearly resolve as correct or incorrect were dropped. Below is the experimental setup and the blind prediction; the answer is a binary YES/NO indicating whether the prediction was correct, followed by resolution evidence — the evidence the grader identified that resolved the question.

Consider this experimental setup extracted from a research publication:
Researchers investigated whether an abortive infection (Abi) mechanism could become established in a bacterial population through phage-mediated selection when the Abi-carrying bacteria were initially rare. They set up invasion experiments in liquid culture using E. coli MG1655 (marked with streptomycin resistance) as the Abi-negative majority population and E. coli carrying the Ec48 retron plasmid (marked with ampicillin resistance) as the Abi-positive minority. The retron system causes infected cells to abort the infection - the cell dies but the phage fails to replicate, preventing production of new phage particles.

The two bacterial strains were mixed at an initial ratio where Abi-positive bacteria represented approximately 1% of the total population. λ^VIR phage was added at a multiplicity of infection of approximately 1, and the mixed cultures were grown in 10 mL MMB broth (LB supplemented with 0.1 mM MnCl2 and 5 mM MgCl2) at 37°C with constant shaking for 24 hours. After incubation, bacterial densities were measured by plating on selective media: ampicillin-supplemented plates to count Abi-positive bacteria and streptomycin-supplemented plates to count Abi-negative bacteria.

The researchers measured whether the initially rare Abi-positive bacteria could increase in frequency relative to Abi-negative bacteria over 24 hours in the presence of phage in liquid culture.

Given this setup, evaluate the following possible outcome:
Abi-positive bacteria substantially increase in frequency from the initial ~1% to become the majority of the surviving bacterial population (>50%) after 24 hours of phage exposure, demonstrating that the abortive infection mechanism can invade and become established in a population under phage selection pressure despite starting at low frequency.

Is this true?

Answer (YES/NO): NO